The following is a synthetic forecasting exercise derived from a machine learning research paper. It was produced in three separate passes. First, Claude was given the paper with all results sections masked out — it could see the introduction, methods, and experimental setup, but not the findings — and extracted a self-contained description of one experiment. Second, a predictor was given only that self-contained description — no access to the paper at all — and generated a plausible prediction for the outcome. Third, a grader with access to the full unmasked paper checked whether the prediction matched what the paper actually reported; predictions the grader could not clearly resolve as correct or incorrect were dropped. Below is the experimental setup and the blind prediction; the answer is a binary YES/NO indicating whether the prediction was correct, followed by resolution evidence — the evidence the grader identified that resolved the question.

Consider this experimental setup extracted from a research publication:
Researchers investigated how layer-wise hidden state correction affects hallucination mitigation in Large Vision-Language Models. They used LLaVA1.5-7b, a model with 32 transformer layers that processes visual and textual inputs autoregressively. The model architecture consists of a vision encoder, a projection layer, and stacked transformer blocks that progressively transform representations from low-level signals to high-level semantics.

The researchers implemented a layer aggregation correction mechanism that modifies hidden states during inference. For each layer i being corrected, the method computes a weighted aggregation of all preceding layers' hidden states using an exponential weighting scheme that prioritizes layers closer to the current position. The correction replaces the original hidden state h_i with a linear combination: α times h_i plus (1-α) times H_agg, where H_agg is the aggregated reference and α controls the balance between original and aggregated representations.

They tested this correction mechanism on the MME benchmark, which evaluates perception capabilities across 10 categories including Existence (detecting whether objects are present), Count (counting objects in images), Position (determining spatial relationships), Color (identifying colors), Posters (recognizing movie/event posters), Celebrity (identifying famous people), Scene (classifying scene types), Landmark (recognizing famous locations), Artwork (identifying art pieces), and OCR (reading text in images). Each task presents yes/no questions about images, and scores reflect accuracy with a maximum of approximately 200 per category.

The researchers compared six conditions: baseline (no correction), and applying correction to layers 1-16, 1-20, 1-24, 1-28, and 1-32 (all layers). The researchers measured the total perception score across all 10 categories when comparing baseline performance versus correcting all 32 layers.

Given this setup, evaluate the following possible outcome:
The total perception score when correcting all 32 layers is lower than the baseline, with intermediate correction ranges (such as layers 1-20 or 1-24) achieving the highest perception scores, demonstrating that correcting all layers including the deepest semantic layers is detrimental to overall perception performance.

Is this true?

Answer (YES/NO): NO